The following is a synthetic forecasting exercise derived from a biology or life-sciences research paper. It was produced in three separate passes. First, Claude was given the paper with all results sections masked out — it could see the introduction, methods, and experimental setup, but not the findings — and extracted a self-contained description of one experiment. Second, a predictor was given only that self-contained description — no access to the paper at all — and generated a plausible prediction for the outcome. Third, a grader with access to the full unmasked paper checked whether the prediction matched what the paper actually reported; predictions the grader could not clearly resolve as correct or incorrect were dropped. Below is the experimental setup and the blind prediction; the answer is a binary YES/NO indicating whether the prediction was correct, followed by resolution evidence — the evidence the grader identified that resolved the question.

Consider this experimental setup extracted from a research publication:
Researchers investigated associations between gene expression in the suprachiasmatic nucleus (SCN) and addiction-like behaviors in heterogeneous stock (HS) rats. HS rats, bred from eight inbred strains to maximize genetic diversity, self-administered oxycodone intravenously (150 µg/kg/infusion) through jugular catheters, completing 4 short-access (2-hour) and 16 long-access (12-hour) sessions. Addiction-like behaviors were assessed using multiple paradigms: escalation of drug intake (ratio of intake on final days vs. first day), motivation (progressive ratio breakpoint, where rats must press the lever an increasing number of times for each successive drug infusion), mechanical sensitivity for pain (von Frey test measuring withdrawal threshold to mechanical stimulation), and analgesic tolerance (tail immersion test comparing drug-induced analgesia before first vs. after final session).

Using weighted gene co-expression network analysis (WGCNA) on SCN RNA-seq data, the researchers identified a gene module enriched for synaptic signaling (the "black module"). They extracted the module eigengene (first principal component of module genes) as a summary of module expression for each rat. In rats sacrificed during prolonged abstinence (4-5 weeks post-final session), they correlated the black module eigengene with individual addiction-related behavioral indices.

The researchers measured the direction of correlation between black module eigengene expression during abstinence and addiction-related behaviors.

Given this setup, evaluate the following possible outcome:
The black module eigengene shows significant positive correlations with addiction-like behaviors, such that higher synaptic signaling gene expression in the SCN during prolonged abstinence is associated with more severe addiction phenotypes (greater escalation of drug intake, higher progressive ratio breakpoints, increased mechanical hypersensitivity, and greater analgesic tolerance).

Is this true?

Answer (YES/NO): YES